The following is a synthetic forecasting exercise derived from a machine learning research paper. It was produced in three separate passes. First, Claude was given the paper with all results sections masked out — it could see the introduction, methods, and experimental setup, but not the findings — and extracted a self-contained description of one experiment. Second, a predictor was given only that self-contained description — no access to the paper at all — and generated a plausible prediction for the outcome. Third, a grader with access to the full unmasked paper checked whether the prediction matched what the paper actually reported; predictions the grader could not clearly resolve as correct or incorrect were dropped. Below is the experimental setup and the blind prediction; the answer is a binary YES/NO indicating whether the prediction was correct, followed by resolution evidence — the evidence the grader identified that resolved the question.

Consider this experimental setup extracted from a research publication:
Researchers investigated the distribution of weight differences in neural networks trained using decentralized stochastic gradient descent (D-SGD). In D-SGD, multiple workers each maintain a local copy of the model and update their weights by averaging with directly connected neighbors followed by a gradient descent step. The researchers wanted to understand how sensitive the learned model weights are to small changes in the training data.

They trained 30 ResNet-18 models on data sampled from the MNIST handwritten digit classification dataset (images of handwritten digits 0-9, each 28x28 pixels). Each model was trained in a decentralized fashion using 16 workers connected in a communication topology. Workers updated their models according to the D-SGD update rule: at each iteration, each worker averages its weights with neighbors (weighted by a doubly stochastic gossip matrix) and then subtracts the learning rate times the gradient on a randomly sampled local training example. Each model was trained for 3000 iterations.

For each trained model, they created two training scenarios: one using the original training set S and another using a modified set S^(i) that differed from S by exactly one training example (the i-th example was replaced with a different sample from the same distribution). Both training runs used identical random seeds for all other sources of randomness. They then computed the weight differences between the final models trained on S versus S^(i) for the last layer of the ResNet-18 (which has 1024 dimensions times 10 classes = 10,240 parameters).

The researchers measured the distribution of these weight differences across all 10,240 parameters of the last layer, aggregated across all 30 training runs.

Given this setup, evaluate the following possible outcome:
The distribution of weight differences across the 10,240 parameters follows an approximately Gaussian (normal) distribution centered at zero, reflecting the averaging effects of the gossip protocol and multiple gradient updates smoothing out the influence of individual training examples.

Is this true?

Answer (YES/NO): YES